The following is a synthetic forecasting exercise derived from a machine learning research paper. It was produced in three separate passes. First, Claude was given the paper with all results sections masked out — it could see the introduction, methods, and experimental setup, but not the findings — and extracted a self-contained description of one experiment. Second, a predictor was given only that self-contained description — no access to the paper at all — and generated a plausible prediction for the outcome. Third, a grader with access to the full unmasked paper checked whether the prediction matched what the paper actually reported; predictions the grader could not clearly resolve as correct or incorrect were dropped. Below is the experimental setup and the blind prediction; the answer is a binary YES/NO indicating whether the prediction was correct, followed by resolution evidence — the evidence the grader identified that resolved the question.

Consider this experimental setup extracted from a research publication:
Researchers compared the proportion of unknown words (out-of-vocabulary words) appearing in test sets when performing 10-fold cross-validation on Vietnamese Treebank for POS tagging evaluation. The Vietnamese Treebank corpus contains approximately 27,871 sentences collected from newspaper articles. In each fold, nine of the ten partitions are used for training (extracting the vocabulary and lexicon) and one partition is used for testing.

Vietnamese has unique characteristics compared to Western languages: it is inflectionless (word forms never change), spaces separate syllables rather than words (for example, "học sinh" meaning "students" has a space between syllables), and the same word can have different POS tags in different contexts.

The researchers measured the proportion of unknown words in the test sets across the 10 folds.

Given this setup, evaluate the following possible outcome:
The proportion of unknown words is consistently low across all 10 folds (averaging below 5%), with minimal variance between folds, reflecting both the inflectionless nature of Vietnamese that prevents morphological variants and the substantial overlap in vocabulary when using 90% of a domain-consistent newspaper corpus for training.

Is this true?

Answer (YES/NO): YES